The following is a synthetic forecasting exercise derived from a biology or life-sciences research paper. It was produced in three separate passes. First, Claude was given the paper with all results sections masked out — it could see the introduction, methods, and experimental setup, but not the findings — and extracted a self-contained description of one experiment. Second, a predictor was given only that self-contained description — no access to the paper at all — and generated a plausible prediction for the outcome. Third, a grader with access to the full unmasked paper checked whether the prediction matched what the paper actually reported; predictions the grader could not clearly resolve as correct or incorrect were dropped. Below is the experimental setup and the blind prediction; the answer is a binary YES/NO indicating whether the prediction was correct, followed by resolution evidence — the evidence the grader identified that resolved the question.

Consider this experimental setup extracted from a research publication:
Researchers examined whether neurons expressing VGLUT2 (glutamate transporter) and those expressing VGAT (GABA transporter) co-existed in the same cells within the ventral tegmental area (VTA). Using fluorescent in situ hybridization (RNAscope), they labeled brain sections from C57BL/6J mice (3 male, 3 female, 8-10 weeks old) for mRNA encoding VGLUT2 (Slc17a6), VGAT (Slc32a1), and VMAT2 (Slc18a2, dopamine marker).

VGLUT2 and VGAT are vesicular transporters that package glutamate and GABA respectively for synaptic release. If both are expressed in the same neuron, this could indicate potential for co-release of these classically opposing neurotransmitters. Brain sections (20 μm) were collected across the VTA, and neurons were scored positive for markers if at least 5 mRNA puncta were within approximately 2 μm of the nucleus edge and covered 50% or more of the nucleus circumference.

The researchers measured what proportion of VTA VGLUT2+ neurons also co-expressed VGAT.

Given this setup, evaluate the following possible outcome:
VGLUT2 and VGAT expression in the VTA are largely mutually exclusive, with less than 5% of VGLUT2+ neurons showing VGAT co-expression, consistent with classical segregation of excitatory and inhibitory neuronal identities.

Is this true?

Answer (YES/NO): NO